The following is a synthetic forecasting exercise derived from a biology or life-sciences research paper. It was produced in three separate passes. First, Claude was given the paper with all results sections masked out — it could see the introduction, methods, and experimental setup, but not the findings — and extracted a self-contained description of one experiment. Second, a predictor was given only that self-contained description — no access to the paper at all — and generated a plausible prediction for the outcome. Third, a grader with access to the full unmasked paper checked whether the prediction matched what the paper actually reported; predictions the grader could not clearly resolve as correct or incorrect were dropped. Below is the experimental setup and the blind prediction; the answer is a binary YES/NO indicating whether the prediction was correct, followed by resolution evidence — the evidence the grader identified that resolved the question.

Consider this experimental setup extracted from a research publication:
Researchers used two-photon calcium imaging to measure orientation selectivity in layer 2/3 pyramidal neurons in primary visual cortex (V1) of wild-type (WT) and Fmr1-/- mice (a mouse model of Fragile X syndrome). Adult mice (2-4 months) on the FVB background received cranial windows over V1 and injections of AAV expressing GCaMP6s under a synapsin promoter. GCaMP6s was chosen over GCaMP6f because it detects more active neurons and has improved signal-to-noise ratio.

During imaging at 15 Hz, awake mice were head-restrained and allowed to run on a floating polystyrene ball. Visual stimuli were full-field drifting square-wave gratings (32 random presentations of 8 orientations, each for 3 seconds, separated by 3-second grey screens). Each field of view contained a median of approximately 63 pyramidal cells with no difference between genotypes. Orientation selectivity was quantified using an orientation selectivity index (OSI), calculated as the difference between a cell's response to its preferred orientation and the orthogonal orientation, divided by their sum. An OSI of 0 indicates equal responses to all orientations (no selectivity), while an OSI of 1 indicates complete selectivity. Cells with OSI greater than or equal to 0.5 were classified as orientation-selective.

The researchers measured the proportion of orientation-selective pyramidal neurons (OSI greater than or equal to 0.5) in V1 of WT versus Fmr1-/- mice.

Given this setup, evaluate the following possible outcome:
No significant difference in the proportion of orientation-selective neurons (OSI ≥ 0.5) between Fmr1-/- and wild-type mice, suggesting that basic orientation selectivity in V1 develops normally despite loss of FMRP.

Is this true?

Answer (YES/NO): NO